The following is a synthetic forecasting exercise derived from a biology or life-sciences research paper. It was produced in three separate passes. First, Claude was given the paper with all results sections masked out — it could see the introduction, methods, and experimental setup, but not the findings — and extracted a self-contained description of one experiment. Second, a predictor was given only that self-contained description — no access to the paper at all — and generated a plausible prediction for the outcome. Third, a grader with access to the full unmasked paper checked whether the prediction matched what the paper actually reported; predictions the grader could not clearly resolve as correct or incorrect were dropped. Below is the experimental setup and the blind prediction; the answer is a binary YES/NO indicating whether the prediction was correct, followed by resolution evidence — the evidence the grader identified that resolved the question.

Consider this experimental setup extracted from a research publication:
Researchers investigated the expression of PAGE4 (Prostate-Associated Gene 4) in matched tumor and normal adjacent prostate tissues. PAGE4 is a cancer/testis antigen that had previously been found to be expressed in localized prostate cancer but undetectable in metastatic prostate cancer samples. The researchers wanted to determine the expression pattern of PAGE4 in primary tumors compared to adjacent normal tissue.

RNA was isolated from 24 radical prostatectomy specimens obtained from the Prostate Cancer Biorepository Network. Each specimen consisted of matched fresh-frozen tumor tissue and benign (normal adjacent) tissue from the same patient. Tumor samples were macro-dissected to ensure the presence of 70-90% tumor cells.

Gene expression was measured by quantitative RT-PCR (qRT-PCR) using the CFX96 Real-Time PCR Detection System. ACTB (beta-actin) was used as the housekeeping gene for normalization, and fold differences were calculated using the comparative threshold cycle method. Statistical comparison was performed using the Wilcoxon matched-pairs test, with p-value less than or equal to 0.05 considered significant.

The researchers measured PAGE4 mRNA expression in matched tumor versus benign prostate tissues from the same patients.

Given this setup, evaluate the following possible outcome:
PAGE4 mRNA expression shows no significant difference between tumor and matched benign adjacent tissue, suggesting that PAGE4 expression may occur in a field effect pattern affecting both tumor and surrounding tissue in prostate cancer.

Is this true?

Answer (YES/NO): NO